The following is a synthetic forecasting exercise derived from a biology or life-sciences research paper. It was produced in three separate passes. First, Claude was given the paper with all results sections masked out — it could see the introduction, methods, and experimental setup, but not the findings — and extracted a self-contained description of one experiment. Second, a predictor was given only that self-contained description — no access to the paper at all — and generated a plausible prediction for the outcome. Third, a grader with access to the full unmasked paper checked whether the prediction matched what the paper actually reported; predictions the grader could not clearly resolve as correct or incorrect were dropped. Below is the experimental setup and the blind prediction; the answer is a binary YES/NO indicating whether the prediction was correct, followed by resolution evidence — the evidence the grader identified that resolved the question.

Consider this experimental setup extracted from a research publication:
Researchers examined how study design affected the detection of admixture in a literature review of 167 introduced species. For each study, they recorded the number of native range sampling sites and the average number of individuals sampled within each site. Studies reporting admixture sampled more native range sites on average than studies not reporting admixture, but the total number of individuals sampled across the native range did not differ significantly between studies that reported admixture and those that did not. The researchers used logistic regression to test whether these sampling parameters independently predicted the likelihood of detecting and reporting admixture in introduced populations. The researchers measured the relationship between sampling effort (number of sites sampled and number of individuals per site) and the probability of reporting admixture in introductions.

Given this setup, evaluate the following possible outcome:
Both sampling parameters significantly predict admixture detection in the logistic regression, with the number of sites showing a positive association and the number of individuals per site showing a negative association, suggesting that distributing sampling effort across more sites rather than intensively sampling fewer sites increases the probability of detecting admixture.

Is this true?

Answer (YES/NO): YES